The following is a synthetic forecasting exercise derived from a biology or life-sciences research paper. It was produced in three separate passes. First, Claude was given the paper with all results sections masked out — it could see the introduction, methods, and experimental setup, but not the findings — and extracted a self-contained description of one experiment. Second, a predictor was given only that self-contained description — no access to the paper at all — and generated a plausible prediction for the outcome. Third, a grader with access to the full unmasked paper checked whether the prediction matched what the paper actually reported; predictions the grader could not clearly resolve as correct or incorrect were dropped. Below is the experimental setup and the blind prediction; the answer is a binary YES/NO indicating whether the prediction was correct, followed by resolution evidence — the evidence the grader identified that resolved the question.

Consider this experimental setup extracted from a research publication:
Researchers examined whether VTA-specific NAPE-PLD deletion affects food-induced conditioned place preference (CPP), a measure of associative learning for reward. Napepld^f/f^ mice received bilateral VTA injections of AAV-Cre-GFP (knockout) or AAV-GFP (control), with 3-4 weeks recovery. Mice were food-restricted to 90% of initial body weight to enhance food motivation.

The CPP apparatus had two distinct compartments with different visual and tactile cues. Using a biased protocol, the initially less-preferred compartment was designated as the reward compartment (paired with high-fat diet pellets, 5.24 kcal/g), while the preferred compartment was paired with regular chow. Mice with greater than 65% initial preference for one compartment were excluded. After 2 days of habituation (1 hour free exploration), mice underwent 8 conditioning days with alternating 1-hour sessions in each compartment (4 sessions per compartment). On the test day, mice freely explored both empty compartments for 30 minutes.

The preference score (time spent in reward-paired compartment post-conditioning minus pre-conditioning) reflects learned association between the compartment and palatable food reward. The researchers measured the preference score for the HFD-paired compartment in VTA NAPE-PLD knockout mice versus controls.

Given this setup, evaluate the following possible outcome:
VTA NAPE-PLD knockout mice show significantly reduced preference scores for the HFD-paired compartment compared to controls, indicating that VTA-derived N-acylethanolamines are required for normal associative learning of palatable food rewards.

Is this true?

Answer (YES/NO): NO